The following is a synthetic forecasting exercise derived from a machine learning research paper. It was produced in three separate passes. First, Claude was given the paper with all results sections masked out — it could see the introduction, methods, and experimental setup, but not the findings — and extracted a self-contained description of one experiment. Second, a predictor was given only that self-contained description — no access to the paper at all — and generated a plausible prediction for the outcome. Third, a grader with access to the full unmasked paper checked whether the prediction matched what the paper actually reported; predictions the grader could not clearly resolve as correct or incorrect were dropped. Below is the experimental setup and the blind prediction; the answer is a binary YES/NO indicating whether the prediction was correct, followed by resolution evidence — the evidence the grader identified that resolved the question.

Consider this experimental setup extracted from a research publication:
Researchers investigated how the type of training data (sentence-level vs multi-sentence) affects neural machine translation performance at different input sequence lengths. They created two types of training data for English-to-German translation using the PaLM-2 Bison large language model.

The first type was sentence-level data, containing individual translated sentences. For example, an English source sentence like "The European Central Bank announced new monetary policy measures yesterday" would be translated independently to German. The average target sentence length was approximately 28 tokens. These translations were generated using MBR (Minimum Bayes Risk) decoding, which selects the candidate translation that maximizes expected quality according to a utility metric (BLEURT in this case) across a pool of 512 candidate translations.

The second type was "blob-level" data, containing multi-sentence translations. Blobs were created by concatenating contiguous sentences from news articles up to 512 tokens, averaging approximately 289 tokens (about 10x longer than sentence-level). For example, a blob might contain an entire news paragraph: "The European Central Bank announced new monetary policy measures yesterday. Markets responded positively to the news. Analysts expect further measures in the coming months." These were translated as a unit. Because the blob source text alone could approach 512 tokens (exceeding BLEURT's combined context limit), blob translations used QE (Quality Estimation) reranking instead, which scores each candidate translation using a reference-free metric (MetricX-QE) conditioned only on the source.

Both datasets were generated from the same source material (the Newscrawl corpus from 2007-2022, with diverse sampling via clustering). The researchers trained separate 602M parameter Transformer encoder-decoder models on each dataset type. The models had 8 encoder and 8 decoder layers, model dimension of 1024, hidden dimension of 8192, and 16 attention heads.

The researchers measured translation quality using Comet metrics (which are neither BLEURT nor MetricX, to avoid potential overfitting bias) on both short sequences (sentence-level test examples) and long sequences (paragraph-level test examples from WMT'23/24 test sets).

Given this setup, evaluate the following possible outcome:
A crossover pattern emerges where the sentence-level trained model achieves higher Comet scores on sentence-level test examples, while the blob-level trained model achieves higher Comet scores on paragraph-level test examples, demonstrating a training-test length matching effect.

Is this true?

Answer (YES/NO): NO